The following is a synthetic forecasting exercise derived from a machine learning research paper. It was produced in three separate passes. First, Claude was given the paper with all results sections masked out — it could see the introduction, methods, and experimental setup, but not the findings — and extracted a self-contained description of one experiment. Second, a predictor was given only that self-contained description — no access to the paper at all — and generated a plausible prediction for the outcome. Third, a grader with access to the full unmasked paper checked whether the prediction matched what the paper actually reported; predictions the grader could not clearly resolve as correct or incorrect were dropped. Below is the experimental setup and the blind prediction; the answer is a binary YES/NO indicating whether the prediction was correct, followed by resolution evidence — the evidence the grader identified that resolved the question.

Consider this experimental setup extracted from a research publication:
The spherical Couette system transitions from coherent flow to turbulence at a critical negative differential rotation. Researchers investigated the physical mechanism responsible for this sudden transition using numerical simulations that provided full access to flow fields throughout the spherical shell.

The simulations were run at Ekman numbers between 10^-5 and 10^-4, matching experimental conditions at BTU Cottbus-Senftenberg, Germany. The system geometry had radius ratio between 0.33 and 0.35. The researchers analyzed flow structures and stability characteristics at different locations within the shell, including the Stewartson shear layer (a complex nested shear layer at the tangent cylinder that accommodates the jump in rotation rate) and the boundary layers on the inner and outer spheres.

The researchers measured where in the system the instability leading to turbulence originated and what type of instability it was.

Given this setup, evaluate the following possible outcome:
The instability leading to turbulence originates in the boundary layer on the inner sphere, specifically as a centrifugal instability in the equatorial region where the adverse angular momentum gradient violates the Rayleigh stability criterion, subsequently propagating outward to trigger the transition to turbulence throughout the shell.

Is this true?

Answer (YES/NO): YES